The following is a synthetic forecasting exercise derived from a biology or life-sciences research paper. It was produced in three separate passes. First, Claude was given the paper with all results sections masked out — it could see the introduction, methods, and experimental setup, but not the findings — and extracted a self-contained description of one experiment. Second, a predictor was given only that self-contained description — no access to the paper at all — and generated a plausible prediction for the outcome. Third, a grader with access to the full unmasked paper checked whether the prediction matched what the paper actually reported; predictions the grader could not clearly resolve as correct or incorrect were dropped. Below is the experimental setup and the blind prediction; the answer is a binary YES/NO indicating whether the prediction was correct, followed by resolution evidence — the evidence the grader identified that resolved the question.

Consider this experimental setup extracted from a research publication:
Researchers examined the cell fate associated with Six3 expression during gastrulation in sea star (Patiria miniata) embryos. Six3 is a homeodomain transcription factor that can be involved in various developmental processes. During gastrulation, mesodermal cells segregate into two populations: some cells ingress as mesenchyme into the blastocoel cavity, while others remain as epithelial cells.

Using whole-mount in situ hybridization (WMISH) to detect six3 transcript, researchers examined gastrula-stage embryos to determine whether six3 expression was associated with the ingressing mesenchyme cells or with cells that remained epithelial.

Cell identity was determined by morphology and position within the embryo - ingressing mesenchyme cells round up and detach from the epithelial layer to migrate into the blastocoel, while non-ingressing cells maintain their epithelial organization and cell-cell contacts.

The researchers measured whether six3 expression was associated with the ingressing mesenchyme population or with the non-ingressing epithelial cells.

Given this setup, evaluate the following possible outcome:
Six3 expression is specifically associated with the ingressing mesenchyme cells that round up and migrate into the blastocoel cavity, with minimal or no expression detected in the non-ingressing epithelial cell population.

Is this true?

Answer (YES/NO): NO